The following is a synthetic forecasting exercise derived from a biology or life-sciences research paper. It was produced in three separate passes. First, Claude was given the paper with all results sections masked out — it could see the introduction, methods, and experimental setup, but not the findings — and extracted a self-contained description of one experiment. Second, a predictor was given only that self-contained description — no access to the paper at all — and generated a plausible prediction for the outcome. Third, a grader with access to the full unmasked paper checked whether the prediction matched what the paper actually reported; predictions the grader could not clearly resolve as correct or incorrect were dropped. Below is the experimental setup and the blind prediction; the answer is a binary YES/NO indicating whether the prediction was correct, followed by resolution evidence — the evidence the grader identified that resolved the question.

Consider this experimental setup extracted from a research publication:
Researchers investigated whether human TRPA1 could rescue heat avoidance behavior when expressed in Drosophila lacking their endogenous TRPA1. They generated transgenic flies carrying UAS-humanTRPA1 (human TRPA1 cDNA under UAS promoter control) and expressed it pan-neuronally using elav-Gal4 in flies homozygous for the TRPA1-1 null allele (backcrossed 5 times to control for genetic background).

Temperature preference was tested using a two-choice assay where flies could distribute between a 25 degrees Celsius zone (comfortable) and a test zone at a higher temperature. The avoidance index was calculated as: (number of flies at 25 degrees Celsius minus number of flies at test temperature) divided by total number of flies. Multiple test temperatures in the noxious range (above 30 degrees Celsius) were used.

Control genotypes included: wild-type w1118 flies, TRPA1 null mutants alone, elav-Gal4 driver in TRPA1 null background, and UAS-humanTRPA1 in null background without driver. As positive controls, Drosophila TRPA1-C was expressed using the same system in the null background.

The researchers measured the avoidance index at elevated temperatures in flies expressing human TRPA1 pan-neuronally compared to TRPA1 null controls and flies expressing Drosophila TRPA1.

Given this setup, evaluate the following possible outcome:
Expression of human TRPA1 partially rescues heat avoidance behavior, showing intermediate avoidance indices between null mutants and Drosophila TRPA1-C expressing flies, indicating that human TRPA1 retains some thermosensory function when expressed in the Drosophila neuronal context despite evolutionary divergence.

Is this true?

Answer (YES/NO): NO